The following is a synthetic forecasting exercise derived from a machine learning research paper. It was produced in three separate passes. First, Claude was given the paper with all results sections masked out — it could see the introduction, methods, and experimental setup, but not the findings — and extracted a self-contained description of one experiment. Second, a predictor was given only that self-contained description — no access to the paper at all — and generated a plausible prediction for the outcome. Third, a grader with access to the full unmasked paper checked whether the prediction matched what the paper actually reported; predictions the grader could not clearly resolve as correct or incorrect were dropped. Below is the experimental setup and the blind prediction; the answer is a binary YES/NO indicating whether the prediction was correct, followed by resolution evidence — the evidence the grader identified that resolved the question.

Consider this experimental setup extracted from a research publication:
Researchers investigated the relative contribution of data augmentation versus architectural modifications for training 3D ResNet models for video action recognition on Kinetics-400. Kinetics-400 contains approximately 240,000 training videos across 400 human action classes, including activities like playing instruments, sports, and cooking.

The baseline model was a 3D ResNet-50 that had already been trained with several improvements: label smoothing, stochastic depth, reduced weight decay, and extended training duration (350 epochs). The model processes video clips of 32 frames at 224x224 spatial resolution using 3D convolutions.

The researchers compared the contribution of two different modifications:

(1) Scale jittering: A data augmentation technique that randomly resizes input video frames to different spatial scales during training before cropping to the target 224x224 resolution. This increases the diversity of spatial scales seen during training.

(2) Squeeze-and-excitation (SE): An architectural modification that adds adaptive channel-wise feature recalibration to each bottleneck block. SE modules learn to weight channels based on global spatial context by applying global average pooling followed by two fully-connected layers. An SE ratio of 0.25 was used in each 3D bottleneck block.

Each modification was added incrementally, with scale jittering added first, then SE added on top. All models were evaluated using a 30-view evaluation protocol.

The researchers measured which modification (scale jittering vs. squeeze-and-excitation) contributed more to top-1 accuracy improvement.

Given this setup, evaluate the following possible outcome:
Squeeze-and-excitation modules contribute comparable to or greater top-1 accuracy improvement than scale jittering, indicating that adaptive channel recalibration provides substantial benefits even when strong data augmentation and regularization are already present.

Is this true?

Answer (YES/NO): NO